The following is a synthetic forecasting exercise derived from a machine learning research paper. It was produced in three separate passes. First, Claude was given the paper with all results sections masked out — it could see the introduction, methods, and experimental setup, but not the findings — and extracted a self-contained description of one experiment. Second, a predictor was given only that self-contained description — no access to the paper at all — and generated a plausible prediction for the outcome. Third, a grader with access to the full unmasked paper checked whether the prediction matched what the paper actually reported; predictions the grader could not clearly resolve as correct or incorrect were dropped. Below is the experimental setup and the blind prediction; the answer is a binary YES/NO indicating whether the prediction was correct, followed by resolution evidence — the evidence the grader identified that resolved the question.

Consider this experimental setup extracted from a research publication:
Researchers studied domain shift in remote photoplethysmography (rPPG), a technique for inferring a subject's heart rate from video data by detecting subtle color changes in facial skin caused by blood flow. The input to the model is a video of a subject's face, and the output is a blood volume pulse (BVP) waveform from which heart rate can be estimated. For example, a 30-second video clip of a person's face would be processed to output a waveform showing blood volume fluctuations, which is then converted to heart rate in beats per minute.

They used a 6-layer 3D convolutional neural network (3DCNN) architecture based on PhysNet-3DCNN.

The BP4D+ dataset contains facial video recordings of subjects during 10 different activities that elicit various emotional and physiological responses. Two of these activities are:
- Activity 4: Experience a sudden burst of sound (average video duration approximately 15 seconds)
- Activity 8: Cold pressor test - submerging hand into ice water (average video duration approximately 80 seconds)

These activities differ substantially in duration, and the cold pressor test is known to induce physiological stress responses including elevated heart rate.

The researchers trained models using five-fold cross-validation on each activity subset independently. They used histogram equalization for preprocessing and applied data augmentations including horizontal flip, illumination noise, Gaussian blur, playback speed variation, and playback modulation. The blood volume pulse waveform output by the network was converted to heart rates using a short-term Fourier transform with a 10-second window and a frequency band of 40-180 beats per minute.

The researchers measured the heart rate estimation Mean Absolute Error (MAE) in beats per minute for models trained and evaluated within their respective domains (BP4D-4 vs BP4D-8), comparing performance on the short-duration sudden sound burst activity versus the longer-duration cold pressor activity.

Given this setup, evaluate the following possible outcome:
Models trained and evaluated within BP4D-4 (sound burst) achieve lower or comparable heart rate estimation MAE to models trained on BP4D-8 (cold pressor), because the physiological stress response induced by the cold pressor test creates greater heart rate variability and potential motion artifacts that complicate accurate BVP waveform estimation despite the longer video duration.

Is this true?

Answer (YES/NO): NO